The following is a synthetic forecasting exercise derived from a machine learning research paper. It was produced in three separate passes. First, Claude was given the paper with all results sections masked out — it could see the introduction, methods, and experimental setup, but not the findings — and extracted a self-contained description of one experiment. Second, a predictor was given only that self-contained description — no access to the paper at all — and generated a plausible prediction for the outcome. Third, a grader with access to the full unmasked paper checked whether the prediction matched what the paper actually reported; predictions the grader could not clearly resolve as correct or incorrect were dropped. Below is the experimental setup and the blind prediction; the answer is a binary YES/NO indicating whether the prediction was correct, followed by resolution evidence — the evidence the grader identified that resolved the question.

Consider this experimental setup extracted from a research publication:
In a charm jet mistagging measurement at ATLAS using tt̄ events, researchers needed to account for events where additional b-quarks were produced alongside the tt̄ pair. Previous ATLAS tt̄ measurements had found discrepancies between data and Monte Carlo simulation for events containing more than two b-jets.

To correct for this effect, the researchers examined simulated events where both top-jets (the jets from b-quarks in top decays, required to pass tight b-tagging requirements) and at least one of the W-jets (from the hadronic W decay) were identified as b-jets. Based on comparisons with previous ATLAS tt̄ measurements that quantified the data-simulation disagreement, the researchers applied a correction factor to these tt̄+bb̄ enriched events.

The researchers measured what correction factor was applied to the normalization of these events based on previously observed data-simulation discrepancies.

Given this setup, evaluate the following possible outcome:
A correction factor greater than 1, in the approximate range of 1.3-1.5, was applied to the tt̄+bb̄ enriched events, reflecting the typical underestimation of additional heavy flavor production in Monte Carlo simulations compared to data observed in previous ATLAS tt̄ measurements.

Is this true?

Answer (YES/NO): NO